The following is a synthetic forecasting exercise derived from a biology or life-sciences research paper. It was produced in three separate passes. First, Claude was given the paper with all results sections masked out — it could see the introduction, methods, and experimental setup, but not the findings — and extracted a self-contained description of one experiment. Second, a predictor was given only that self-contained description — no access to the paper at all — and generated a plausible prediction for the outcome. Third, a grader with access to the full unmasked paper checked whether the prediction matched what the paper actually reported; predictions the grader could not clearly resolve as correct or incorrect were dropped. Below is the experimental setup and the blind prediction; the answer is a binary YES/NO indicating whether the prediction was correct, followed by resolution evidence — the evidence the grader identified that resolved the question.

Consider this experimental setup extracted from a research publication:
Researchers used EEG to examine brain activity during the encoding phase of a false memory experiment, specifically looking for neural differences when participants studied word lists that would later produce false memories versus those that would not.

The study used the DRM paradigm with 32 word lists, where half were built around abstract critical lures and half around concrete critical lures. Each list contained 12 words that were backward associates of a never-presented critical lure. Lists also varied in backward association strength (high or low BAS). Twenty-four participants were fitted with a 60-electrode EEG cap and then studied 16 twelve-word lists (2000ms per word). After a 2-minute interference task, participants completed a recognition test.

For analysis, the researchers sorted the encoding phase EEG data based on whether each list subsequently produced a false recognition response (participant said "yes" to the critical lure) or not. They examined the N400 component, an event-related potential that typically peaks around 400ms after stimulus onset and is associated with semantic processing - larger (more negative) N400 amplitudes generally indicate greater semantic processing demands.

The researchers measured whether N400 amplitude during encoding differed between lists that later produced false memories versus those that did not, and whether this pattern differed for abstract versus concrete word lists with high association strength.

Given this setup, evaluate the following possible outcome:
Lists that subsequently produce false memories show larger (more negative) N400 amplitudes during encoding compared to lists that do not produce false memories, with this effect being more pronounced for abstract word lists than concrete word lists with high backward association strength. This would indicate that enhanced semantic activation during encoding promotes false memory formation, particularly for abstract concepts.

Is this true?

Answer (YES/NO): NO